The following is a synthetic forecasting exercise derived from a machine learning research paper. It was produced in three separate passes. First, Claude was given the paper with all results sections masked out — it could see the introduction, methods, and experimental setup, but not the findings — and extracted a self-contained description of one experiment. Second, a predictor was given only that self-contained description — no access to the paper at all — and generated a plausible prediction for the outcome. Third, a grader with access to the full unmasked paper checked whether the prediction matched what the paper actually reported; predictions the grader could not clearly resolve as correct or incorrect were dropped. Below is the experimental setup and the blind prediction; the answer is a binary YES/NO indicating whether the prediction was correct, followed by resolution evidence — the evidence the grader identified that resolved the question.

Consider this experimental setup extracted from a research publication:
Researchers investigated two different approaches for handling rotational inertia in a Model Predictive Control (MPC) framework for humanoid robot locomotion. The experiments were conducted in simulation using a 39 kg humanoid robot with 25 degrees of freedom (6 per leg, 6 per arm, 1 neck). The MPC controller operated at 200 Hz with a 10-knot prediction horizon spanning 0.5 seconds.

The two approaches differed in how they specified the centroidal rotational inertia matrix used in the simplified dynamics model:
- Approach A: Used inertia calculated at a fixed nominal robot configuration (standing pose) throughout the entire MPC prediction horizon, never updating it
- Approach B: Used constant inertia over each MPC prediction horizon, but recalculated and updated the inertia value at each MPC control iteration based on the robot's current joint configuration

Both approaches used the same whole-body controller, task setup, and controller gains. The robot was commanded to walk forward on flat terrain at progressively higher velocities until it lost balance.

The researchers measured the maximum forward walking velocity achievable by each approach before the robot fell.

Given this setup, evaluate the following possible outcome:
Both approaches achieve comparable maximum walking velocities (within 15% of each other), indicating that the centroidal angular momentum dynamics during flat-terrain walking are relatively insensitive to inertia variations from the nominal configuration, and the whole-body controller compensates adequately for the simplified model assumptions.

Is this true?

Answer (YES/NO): YES